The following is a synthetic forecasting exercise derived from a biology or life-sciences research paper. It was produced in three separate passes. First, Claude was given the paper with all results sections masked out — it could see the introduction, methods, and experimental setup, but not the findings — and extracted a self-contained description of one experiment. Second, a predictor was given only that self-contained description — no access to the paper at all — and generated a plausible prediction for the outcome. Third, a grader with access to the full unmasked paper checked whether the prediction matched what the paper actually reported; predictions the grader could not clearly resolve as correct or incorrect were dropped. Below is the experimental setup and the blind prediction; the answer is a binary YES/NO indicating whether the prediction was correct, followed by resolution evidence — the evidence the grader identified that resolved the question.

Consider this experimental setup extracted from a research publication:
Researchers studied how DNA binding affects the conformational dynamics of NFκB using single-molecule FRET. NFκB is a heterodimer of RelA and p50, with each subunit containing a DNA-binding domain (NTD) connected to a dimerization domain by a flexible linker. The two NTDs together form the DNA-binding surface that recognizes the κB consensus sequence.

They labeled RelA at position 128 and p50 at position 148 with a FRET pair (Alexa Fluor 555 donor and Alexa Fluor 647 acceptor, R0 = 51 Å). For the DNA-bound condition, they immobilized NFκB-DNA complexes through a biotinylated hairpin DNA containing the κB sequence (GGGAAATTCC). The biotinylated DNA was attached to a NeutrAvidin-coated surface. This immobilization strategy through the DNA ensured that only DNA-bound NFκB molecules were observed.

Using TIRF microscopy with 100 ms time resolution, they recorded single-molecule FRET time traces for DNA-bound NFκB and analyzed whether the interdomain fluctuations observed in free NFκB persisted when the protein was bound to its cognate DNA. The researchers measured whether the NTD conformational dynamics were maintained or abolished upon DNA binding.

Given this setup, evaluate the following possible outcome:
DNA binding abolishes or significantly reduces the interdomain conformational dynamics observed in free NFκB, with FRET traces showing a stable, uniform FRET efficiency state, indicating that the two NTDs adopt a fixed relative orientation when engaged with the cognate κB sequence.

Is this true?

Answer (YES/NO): NO